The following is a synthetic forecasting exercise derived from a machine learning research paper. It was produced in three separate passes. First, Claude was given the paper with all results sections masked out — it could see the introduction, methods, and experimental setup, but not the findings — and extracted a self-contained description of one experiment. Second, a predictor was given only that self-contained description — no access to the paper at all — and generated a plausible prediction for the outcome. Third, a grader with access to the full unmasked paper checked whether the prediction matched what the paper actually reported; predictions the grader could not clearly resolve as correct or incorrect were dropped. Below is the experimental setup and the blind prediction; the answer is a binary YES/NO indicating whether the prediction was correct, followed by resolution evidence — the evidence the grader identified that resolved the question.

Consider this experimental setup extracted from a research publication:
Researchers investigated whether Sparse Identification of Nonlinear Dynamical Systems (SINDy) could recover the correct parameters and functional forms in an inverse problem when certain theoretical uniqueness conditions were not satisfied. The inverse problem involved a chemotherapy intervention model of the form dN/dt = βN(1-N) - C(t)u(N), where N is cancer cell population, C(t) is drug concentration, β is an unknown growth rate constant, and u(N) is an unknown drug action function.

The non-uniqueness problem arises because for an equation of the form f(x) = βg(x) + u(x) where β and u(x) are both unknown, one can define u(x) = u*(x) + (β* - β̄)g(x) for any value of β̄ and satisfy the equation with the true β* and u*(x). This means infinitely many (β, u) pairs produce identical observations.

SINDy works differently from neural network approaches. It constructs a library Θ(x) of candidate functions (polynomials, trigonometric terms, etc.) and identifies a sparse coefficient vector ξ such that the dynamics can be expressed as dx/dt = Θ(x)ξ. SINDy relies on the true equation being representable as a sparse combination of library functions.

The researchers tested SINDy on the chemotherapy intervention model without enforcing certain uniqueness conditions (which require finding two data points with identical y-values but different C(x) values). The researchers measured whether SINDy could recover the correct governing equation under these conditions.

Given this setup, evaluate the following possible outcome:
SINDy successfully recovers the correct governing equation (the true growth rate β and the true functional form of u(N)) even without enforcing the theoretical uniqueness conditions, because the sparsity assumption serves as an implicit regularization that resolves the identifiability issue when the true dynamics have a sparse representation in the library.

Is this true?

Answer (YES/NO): YES